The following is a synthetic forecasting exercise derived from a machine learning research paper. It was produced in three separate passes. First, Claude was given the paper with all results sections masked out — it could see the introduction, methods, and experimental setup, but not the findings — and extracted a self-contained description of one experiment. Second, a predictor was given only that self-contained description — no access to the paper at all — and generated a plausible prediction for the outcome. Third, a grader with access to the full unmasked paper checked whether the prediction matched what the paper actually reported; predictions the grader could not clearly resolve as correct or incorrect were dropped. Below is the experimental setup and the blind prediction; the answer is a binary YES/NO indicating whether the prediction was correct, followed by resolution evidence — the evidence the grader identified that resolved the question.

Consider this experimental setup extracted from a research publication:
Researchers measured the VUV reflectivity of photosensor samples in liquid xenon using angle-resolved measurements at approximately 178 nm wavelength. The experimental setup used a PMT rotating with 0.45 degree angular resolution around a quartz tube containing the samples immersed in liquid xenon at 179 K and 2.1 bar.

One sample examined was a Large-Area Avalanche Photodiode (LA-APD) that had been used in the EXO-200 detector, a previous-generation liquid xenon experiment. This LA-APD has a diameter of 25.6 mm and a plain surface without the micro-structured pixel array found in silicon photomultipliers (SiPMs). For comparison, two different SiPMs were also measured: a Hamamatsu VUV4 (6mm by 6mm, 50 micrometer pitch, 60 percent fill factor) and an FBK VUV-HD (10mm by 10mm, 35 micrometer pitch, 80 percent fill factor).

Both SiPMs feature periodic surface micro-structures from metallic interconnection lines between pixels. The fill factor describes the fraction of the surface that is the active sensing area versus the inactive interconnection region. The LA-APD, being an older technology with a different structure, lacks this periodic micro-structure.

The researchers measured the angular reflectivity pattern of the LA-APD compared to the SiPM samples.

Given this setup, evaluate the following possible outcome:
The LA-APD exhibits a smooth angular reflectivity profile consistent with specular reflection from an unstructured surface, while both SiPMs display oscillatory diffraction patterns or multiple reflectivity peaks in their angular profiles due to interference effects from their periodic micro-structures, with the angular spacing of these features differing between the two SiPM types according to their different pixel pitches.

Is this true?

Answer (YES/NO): NO